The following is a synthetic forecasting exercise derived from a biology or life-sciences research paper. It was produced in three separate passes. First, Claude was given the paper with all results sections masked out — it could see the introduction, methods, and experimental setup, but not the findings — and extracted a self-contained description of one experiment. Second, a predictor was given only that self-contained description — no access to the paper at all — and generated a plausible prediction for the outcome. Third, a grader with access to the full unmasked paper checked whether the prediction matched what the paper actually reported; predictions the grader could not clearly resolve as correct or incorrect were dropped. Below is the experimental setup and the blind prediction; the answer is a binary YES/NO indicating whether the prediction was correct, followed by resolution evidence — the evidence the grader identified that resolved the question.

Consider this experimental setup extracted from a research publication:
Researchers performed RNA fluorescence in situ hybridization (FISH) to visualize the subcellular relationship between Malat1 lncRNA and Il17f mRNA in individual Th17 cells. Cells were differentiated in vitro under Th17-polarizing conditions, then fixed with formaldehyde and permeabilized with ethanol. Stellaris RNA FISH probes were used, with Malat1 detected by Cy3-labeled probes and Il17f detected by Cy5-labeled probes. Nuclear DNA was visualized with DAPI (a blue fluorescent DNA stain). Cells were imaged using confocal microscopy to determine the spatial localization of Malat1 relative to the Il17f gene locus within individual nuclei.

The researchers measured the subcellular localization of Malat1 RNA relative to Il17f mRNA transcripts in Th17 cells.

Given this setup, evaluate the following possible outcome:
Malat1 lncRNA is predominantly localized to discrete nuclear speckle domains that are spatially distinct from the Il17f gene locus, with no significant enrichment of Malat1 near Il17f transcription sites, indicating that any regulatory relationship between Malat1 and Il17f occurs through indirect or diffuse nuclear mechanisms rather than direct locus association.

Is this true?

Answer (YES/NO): NO